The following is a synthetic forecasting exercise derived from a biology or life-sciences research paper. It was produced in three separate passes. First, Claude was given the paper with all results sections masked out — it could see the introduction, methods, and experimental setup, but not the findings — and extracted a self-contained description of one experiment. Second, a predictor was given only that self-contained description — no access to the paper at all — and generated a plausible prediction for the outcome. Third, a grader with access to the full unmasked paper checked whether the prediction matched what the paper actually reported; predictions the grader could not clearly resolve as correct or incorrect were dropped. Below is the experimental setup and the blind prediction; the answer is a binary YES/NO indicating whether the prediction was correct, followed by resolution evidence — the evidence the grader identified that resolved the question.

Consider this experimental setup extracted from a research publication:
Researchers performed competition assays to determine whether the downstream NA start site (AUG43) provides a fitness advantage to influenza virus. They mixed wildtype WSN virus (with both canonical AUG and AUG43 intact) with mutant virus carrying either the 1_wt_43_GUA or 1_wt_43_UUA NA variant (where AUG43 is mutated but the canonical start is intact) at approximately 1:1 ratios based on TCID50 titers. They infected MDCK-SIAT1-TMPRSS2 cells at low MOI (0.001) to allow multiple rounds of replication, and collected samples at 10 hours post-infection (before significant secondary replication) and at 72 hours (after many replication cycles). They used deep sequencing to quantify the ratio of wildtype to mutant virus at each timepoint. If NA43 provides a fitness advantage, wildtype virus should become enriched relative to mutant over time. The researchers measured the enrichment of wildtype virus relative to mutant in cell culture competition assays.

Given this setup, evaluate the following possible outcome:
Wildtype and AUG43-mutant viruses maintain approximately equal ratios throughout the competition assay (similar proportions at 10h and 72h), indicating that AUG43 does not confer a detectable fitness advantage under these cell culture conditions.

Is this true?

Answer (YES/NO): YES